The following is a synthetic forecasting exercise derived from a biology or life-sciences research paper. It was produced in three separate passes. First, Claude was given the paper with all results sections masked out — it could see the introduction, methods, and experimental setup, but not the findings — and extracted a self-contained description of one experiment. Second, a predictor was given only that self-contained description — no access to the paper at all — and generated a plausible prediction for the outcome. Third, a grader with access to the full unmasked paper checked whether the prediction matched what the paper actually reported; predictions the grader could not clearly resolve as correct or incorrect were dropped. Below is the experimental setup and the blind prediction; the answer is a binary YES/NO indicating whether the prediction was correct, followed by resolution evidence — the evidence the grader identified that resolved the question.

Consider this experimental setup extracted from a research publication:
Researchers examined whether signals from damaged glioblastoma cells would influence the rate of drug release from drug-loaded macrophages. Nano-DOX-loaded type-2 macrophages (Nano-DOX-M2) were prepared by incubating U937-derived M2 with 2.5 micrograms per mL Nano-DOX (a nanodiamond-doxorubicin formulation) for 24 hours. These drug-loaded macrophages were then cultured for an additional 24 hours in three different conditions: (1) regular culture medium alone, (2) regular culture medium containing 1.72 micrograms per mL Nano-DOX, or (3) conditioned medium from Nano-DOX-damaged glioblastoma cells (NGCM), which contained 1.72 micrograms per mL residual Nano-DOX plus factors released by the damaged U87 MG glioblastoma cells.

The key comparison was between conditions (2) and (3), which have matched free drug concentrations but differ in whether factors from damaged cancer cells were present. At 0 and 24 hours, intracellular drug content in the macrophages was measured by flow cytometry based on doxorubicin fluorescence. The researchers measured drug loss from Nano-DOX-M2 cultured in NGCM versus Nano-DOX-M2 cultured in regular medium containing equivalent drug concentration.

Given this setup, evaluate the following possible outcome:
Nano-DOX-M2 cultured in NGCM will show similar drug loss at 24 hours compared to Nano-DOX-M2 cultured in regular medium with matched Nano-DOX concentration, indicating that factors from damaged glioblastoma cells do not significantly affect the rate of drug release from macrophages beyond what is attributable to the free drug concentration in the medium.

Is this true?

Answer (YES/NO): YES